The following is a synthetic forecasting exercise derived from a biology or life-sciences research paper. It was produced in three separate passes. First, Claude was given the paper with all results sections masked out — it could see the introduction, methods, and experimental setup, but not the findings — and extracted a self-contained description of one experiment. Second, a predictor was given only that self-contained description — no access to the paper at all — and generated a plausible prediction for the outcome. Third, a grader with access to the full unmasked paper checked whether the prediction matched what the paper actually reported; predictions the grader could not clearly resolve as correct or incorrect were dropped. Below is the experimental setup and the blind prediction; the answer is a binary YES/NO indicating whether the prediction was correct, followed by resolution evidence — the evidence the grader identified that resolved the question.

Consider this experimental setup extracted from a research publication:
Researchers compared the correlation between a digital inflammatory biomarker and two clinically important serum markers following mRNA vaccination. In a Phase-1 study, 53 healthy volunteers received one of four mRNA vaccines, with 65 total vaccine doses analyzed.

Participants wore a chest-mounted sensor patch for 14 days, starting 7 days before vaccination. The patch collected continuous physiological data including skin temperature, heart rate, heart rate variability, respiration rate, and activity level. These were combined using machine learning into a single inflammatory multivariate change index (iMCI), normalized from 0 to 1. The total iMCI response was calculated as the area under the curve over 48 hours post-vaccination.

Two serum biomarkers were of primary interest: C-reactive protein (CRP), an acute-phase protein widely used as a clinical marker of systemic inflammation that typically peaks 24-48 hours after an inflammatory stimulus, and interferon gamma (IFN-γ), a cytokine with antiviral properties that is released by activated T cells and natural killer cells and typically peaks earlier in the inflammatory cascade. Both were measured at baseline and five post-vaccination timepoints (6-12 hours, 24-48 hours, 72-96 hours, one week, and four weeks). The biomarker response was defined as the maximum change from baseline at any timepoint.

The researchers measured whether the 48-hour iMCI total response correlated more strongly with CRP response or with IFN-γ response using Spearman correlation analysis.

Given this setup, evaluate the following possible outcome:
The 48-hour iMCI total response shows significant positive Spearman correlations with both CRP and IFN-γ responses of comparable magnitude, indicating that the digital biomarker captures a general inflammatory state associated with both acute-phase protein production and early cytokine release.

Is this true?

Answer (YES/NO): YES